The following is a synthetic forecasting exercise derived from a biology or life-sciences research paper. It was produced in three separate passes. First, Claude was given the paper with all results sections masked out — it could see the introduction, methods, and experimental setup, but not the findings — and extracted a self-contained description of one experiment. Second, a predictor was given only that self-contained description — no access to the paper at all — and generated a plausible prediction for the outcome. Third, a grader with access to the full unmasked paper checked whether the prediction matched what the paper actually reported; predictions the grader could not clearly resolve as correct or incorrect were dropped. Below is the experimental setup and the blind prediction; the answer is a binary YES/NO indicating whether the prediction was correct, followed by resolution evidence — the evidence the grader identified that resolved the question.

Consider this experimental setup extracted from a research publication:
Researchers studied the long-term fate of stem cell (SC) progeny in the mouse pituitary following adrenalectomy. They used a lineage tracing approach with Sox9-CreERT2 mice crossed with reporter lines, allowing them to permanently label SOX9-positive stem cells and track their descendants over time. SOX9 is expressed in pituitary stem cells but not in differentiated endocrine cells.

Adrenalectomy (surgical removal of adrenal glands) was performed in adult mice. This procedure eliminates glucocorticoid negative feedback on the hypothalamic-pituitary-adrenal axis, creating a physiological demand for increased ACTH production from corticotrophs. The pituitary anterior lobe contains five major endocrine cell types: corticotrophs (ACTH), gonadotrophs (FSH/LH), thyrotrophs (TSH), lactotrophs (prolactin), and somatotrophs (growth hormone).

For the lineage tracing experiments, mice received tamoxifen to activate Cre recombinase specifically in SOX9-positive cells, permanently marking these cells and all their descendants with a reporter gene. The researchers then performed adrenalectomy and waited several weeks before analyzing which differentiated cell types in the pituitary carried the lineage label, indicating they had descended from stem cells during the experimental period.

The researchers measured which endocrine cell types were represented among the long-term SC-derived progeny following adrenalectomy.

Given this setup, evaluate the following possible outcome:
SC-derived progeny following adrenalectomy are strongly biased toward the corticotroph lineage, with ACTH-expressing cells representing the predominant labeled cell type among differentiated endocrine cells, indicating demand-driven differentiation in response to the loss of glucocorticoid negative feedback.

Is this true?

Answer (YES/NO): YES